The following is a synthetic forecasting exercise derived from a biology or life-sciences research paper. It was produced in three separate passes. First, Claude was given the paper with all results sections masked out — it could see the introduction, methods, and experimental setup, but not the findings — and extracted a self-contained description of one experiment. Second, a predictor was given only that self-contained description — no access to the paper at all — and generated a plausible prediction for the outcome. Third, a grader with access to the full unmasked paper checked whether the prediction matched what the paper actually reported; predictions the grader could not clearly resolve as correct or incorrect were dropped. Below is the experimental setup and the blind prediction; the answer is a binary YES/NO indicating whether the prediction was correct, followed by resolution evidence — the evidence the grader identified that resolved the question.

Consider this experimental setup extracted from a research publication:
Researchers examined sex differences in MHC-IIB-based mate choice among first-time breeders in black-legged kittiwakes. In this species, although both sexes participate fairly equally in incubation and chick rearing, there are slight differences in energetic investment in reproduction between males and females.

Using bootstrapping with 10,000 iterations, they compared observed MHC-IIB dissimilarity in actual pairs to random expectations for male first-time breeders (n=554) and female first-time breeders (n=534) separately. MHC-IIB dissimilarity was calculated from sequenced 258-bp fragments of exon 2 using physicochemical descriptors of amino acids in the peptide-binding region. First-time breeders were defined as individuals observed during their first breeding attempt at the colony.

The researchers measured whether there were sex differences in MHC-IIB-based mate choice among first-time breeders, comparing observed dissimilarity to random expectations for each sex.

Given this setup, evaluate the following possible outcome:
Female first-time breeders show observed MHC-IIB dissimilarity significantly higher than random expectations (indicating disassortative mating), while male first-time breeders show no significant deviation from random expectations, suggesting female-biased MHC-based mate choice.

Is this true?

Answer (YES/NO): NO